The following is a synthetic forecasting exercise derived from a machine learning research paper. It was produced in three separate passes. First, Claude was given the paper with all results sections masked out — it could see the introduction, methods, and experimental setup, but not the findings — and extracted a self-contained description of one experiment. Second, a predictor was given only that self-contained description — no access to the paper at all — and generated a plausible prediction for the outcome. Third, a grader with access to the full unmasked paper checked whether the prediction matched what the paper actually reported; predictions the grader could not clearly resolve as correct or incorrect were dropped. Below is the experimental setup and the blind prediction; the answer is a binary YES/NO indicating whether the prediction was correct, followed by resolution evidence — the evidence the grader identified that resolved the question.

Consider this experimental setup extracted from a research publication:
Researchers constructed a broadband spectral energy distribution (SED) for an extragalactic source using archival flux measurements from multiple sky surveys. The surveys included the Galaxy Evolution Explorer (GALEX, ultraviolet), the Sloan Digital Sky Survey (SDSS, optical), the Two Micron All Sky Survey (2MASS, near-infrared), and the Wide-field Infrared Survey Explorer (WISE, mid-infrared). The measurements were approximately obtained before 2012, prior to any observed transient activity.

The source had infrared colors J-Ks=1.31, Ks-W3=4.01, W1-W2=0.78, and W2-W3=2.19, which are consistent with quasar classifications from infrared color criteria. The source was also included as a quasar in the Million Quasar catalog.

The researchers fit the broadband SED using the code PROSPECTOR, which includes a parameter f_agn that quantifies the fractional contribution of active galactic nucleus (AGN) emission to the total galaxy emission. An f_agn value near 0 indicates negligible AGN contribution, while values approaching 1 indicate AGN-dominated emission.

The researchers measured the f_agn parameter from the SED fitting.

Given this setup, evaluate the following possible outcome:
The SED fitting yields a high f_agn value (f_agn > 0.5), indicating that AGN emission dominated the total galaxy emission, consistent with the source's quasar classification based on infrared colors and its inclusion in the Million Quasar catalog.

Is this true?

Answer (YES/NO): NO